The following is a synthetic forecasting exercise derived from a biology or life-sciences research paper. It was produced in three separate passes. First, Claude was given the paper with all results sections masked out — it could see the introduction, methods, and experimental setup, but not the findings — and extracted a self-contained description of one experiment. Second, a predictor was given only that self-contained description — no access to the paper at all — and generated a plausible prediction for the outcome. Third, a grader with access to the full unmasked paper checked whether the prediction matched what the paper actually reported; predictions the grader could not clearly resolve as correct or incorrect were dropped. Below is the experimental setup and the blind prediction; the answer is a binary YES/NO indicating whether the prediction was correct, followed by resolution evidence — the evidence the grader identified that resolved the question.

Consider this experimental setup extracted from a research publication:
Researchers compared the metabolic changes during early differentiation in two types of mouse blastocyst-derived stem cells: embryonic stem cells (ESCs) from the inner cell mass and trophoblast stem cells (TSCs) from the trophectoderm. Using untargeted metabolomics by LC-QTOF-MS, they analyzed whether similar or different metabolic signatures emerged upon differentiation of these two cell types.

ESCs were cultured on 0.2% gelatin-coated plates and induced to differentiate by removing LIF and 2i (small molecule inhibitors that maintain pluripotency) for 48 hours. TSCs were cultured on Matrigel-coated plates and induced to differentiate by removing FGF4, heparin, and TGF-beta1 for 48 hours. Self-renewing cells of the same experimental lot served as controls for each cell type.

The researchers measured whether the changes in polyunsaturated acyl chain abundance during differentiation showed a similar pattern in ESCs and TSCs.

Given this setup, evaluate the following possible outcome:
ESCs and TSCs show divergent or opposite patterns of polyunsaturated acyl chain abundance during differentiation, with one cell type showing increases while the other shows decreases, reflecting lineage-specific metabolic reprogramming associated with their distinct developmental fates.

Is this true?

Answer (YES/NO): NO